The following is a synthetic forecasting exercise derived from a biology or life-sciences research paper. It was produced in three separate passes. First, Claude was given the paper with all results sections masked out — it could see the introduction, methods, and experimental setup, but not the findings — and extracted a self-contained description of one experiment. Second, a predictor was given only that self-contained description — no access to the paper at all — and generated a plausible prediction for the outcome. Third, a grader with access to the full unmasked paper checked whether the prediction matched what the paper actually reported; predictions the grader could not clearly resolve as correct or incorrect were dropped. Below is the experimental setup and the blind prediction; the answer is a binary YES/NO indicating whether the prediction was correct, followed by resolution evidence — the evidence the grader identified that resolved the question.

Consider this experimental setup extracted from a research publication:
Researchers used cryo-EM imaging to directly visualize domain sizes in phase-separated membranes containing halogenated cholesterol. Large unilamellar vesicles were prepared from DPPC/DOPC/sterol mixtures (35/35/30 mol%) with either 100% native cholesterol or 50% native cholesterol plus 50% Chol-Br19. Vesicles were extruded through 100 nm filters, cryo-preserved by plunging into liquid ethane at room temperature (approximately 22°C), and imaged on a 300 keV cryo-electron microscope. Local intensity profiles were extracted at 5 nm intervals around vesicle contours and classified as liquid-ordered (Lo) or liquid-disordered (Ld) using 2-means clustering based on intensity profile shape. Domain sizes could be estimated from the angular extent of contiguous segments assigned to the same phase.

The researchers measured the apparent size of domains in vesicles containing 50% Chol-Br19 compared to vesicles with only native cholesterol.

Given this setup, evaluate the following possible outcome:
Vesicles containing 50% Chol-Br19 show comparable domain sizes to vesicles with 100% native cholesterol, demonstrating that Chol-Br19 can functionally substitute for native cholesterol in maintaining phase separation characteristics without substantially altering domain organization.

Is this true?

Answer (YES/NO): NO